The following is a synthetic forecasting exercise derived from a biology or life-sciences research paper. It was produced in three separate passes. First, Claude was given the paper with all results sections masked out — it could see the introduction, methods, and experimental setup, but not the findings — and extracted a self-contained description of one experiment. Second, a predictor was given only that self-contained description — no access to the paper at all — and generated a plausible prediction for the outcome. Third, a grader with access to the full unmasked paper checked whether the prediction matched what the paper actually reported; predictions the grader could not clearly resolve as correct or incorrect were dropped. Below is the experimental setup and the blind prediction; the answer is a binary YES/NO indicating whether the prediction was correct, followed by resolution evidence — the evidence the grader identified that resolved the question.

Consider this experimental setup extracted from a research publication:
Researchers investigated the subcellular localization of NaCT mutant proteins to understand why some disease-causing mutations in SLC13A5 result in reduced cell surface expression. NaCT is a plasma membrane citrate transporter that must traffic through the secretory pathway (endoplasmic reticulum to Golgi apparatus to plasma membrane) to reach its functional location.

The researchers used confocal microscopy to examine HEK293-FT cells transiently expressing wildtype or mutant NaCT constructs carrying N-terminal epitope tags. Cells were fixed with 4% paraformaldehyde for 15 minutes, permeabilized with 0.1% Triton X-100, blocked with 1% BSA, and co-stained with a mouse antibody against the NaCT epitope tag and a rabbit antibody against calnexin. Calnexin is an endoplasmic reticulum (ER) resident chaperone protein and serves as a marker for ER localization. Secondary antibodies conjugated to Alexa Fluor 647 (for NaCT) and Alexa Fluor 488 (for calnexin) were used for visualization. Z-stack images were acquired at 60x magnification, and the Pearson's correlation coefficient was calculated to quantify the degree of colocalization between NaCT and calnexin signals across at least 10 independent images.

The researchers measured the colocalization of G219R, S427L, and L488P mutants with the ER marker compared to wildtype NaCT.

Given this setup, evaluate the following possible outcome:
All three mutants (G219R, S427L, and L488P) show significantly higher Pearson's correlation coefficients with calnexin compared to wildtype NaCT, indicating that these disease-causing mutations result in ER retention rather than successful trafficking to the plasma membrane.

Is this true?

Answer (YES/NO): YES